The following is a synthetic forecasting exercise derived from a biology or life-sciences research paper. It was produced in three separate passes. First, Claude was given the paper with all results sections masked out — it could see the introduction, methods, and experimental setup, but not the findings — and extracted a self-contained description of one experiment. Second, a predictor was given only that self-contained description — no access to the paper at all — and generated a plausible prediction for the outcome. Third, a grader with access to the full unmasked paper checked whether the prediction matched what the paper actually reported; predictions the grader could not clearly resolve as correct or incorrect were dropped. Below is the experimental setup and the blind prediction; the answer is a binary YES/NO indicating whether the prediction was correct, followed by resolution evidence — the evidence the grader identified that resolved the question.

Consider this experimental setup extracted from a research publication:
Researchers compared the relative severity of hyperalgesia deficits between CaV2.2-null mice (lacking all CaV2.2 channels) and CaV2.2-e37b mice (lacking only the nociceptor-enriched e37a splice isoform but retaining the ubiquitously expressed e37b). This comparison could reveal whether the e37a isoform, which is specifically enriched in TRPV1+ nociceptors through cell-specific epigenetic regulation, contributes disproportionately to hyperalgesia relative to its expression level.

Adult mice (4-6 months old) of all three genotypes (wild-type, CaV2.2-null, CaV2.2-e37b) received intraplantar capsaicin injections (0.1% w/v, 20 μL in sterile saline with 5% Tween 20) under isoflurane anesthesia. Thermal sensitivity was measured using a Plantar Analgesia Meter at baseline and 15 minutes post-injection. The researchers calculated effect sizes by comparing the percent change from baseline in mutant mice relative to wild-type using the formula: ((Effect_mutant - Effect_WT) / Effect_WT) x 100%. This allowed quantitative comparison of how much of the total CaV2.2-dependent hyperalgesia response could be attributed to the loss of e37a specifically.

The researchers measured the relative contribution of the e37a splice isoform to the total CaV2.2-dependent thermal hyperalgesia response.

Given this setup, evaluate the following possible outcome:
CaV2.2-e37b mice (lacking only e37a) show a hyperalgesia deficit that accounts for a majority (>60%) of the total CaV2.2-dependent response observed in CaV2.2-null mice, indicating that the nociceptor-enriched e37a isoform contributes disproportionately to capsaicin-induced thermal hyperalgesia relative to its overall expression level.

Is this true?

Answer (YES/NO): NO